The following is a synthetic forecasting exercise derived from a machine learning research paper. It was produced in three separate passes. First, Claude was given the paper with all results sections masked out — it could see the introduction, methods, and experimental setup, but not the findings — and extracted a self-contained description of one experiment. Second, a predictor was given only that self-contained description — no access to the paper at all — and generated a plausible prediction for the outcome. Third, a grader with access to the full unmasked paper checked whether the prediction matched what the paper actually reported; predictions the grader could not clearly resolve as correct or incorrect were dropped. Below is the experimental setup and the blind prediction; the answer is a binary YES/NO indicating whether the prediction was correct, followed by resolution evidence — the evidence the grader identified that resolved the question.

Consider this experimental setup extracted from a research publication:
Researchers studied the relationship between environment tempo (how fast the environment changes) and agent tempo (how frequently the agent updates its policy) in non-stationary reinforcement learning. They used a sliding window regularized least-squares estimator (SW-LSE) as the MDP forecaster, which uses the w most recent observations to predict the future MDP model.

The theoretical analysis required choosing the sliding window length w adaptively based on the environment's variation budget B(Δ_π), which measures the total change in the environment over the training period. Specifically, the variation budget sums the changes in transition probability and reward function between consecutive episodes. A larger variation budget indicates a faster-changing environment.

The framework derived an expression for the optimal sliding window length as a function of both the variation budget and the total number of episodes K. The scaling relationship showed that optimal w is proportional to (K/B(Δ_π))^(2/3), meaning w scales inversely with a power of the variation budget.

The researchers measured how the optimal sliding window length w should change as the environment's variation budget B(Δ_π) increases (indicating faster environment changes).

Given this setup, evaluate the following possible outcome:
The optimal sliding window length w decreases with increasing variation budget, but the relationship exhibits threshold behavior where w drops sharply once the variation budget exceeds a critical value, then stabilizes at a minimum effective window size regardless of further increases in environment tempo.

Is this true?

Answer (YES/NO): NO